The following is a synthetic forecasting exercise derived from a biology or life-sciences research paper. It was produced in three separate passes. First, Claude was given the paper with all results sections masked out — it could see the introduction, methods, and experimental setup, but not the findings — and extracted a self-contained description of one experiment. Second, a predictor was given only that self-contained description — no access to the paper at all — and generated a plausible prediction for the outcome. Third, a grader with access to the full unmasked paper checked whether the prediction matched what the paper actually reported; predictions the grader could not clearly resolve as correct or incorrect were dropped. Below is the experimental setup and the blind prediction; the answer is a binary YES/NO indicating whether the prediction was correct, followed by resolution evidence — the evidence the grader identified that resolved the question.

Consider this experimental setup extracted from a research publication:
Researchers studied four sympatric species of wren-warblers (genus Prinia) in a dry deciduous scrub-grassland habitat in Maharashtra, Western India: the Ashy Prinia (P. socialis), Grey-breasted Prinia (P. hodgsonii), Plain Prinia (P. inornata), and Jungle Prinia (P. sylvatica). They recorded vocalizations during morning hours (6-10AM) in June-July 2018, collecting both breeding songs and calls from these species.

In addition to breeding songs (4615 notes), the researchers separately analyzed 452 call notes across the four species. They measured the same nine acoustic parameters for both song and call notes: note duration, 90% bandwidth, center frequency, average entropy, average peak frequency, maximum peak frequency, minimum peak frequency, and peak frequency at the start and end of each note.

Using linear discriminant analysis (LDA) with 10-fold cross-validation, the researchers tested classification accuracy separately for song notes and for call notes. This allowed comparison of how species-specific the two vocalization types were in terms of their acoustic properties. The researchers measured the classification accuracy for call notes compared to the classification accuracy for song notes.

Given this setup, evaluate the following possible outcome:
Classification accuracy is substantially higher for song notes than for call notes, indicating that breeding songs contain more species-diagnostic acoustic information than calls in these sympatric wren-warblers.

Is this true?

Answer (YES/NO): NO